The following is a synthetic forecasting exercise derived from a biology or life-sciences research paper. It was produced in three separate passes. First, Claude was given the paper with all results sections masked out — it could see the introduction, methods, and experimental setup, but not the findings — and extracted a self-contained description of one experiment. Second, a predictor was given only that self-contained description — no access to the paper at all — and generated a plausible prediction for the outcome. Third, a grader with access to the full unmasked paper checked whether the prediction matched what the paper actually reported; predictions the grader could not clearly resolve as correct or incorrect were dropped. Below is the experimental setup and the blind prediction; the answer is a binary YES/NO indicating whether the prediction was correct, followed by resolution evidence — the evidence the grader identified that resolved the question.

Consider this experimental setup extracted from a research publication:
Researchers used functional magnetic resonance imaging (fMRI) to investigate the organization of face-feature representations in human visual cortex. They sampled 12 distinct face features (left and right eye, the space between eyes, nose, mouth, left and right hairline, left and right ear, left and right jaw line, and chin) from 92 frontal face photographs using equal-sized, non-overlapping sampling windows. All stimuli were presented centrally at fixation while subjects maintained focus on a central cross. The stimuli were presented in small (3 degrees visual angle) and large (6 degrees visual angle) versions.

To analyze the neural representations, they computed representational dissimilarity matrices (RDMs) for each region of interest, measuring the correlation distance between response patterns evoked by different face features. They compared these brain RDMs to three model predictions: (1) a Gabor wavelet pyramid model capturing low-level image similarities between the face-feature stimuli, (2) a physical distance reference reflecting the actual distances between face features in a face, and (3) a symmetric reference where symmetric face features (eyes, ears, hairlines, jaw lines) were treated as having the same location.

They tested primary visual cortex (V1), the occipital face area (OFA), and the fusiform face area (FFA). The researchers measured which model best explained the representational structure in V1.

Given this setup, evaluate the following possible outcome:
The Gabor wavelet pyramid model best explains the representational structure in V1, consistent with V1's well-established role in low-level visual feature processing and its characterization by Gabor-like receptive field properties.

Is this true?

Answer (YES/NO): YES